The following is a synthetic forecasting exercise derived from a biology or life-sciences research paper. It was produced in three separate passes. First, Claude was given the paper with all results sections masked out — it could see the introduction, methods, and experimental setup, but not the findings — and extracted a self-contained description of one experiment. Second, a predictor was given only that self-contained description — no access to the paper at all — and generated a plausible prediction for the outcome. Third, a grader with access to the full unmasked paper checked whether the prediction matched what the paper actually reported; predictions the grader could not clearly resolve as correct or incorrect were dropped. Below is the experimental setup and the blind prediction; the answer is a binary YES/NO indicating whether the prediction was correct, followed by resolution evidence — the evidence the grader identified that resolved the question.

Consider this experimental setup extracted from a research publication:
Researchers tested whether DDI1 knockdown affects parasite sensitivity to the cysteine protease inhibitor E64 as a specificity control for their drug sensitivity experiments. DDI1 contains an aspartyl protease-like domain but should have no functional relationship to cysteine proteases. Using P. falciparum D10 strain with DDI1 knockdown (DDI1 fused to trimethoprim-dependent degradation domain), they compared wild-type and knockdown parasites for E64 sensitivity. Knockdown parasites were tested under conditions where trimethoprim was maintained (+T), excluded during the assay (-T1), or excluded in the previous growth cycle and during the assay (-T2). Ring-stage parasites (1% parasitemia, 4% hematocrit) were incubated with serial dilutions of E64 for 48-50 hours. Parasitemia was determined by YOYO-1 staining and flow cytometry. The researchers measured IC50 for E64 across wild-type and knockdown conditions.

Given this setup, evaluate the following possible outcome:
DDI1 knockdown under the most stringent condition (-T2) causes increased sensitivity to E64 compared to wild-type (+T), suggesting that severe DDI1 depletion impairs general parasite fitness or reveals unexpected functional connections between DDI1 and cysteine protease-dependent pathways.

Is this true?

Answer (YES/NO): NO